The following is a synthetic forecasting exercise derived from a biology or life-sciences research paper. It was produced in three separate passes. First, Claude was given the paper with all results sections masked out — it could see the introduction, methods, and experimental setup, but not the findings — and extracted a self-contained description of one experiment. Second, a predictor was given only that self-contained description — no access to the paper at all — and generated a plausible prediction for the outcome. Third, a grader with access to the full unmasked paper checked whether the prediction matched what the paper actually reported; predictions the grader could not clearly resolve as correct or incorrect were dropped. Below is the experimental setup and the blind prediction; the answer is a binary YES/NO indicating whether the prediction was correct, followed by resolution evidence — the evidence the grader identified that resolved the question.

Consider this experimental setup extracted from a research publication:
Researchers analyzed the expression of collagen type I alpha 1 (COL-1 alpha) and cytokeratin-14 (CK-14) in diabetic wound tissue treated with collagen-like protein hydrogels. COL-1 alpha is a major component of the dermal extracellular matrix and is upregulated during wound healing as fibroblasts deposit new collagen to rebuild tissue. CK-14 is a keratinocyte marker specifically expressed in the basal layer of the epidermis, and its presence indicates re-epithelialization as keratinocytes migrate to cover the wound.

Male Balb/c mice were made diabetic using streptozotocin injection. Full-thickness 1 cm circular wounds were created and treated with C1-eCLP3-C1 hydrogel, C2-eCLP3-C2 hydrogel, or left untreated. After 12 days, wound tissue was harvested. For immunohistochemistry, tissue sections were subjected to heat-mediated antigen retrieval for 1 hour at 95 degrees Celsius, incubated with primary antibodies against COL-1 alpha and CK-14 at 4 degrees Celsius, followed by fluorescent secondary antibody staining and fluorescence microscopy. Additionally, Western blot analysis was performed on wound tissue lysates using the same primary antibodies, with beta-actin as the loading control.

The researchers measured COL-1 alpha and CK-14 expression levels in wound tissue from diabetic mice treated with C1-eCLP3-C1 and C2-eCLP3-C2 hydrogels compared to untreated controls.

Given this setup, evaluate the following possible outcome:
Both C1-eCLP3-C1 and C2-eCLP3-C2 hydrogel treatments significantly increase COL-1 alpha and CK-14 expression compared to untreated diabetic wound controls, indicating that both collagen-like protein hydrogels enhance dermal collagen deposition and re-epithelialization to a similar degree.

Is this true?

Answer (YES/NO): NO